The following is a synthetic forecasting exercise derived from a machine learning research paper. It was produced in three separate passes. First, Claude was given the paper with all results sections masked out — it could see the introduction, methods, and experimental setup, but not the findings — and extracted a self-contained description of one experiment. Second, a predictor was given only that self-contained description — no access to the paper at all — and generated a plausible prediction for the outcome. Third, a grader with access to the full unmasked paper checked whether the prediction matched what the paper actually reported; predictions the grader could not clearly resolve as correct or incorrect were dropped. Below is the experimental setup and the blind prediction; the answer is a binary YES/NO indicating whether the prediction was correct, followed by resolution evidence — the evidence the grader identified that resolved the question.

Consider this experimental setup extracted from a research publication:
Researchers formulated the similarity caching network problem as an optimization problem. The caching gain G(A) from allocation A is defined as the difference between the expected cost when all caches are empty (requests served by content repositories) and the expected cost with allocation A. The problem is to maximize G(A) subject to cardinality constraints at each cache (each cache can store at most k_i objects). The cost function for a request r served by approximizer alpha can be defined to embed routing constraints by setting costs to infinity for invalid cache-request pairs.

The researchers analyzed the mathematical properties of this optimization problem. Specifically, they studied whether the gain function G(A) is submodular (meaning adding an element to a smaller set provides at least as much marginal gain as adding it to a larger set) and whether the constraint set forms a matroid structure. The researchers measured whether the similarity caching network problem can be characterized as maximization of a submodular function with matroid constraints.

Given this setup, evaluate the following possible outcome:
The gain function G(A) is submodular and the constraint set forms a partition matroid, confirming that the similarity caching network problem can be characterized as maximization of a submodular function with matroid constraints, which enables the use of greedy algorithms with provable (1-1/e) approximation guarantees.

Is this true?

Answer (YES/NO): NO